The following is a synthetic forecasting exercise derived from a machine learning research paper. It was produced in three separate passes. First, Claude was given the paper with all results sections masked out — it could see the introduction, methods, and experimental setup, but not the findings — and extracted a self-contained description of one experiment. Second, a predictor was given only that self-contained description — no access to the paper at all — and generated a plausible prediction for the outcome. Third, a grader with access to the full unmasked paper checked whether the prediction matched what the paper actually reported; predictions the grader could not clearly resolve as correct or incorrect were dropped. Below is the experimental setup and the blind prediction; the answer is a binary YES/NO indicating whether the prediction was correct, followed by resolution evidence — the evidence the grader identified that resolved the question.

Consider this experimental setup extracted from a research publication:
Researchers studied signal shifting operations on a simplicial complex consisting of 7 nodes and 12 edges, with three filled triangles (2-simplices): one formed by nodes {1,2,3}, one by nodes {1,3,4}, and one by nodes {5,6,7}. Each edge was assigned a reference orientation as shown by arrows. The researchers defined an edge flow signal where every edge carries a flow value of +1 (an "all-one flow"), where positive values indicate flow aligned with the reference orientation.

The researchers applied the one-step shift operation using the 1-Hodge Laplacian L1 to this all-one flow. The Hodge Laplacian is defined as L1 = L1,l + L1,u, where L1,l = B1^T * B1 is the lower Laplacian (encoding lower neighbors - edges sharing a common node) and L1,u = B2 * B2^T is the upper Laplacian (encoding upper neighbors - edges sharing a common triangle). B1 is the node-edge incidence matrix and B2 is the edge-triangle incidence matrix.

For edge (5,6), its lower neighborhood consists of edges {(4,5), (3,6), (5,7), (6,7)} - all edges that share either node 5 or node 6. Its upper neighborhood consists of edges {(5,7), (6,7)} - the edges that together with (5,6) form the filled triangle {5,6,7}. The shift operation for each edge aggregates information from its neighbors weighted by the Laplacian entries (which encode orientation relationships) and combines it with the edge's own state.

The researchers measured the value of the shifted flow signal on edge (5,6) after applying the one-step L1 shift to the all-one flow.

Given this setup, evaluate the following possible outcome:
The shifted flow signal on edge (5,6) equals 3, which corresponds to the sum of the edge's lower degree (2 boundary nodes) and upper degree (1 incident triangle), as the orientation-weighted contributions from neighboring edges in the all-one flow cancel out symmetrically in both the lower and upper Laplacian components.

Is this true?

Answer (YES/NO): NO